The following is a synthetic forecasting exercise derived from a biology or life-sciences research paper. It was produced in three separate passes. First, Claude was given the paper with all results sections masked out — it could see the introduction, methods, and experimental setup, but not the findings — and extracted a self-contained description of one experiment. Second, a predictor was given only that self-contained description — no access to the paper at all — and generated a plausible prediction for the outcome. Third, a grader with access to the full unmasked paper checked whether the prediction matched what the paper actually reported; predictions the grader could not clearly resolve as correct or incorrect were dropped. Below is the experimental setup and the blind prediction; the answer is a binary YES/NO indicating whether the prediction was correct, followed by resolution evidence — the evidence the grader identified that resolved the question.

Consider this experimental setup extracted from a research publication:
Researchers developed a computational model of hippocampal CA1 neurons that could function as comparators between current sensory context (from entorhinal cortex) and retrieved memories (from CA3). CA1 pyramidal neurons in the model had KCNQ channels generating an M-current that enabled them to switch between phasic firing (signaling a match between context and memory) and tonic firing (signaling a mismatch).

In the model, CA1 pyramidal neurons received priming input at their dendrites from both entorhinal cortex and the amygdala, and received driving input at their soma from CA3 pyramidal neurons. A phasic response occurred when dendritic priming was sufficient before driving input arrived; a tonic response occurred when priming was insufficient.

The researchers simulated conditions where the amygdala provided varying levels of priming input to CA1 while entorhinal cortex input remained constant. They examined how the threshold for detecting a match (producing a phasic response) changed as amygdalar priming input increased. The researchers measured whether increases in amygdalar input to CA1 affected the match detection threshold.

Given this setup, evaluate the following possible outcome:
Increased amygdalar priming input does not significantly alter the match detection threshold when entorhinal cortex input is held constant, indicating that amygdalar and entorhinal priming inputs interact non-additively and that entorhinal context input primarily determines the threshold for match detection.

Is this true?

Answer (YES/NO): NO